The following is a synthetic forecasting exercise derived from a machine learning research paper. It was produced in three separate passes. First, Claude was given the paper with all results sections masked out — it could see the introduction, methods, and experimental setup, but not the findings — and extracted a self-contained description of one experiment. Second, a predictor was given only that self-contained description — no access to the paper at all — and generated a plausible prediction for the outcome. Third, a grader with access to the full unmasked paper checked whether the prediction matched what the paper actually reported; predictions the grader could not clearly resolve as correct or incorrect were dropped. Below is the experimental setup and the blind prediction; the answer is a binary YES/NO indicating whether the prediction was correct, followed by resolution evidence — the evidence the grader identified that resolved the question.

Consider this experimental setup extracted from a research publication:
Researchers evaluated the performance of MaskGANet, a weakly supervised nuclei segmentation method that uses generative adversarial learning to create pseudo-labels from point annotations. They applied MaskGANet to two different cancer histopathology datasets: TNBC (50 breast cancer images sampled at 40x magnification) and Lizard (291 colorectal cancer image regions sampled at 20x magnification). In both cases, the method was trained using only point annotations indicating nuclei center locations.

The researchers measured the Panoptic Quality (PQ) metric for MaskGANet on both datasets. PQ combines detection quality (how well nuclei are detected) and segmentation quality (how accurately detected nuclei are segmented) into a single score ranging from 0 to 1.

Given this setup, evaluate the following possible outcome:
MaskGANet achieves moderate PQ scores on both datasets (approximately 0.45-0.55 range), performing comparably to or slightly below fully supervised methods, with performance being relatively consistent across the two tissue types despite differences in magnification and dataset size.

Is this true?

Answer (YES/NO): NO